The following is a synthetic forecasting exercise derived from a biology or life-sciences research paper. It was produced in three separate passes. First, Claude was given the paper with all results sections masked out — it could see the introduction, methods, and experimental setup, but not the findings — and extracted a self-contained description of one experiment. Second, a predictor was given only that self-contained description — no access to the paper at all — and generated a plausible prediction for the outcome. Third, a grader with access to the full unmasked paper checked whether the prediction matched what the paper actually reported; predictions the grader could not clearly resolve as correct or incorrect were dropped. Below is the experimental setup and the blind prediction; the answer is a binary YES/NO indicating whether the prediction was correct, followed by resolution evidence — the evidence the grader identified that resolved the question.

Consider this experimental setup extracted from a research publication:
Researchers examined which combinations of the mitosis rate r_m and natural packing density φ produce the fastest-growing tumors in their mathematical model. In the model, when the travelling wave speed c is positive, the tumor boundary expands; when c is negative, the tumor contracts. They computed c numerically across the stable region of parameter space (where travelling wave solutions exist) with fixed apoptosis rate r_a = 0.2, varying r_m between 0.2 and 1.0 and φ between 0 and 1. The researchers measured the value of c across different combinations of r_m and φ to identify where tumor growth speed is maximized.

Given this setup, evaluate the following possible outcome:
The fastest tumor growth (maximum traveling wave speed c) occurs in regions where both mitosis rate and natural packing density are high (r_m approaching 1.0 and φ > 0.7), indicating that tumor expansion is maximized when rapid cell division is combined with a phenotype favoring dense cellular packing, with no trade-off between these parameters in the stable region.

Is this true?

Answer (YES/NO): NO